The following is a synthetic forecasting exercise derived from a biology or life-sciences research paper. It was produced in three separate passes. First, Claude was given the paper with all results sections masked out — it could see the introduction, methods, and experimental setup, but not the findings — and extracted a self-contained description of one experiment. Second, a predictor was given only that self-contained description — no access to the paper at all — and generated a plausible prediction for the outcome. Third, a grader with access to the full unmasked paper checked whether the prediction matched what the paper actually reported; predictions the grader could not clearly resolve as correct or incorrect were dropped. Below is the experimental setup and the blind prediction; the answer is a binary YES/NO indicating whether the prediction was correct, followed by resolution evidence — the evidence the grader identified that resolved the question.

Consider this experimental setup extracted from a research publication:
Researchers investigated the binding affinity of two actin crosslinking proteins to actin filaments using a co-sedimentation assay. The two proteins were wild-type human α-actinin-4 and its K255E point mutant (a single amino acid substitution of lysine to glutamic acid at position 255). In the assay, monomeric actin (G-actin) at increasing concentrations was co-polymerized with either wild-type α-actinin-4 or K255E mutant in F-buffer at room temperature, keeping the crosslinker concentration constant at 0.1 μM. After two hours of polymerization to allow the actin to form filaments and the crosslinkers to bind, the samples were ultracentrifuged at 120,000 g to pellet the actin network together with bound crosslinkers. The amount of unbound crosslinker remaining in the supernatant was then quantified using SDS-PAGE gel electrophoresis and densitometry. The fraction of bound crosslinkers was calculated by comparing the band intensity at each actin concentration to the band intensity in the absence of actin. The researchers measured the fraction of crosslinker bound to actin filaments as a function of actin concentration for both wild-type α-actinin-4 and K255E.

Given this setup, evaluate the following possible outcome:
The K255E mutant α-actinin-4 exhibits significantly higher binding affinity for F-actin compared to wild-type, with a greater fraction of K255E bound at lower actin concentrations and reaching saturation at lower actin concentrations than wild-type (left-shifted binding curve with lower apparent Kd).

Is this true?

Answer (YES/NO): YES